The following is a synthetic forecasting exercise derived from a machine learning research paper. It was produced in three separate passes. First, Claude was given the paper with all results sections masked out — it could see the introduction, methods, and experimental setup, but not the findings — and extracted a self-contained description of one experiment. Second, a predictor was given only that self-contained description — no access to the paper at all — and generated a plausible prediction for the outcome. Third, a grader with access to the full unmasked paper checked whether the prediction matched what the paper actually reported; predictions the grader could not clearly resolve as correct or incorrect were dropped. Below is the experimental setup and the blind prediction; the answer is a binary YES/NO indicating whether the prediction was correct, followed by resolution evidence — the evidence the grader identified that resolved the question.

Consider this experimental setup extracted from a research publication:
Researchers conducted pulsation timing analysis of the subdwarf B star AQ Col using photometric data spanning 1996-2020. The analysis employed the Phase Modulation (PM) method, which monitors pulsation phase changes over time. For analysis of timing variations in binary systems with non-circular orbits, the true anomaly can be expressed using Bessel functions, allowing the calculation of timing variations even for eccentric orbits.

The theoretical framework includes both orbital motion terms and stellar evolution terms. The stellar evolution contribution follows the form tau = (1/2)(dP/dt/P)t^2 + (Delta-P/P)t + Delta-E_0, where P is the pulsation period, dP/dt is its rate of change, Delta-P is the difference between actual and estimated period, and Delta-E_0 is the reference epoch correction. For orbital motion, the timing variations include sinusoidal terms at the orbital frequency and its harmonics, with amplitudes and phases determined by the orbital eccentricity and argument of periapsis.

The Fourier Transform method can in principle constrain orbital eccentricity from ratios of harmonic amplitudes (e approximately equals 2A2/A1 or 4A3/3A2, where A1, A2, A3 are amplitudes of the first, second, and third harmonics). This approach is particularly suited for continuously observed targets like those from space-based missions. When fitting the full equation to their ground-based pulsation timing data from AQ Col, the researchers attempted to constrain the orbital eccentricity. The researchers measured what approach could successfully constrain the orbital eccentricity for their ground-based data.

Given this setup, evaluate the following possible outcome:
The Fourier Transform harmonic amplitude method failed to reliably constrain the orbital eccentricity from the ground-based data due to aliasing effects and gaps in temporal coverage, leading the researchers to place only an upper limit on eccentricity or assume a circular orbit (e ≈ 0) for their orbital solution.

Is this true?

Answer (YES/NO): NO